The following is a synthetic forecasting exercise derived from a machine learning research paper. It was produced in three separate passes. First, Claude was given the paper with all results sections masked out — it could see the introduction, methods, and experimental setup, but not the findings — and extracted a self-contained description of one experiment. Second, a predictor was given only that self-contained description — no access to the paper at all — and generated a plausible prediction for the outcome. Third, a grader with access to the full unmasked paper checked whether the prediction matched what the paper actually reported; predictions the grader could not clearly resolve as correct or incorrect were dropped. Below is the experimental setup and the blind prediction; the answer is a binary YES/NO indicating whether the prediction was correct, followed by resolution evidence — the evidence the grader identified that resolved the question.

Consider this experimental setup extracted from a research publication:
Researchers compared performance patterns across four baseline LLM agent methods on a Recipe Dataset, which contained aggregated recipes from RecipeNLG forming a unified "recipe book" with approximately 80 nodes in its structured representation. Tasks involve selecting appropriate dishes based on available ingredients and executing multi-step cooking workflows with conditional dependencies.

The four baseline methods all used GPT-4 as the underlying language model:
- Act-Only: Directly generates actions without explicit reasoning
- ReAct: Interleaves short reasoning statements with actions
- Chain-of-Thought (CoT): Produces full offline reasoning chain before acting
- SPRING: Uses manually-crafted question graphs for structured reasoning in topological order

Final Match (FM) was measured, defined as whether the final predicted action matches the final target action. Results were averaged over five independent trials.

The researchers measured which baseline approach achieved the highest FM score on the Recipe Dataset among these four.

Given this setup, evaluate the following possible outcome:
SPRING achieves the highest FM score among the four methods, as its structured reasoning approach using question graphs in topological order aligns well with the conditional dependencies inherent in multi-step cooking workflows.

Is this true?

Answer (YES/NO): NO